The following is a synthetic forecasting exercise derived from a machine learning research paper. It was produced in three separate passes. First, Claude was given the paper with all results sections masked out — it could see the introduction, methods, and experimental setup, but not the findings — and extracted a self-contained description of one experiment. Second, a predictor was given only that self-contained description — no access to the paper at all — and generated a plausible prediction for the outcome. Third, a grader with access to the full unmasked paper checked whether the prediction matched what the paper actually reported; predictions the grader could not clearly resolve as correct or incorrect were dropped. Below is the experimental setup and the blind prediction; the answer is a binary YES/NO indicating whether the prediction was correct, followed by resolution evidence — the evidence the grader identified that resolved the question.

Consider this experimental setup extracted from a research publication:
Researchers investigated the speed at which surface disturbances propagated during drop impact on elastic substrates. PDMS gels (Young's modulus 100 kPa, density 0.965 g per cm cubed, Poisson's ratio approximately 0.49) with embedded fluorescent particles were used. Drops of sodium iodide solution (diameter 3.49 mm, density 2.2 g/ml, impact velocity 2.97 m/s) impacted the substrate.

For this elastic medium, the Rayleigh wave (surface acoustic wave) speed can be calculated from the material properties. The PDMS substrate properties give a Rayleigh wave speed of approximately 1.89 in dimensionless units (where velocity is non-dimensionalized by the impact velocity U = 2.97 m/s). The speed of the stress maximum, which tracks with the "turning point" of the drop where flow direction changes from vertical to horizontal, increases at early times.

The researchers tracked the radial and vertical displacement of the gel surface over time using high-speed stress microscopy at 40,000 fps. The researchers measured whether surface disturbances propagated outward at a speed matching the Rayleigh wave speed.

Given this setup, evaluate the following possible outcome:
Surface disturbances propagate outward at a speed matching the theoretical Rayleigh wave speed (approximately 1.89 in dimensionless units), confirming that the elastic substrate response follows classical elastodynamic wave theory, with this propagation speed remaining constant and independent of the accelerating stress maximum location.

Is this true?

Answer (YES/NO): NO